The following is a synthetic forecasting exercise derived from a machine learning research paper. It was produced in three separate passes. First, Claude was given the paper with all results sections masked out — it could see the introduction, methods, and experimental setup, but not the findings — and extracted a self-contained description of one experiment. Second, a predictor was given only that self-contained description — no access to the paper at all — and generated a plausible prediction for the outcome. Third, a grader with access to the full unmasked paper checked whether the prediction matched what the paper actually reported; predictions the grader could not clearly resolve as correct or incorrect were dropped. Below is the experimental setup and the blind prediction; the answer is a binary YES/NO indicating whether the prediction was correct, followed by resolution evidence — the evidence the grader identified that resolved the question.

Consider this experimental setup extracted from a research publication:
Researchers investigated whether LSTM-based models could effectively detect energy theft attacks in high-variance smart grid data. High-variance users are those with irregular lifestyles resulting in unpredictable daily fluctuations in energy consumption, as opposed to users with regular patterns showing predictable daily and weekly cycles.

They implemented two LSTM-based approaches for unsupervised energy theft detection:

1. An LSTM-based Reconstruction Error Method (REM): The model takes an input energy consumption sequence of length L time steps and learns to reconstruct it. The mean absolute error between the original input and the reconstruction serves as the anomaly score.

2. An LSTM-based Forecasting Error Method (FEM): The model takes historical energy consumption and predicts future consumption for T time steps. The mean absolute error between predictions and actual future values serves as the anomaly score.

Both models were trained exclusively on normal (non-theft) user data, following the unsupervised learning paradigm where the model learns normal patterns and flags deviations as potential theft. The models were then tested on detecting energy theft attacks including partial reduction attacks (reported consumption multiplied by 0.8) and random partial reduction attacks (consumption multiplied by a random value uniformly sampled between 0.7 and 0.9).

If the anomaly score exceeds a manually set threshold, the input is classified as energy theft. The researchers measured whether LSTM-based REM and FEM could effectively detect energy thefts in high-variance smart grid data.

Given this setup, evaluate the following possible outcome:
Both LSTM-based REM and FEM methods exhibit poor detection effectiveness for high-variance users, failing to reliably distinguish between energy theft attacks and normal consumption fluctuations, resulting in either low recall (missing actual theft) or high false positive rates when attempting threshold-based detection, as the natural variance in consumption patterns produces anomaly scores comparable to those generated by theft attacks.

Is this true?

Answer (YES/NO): YES